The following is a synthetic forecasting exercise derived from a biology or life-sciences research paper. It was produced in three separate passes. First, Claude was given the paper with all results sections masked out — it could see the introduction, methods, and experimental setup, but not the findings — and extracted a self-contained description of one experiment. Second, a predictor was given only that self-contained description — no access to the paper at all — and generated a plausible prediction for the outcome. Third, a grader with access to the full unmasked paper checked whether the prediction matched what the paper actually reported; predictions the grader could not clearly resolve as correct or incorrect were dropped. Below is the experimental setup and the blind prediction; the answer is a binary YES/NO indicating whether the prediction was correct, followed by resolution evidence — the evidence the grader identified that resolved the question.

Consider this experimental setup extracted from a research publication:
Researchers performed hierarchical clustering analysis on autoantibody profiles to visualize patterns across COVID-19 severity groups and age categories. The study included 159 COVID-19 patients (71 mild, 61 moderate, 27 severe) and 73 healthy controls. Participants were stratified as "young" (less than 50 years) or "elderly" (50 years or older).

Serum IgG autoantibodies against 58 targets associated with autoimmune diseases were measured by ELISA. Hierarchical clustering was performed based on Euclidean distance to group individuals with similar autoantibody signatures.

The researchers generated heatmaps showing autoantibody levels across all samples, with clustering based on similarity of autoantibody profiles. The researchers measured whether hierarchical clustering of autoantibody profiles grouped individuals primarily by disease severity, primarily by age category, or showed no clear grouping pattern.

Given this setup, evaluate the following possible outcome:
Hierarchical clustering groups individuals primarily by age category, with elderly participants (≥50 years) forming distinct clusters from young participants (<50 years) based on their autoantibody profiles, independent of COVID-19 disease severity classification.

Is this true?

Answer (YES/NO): NO